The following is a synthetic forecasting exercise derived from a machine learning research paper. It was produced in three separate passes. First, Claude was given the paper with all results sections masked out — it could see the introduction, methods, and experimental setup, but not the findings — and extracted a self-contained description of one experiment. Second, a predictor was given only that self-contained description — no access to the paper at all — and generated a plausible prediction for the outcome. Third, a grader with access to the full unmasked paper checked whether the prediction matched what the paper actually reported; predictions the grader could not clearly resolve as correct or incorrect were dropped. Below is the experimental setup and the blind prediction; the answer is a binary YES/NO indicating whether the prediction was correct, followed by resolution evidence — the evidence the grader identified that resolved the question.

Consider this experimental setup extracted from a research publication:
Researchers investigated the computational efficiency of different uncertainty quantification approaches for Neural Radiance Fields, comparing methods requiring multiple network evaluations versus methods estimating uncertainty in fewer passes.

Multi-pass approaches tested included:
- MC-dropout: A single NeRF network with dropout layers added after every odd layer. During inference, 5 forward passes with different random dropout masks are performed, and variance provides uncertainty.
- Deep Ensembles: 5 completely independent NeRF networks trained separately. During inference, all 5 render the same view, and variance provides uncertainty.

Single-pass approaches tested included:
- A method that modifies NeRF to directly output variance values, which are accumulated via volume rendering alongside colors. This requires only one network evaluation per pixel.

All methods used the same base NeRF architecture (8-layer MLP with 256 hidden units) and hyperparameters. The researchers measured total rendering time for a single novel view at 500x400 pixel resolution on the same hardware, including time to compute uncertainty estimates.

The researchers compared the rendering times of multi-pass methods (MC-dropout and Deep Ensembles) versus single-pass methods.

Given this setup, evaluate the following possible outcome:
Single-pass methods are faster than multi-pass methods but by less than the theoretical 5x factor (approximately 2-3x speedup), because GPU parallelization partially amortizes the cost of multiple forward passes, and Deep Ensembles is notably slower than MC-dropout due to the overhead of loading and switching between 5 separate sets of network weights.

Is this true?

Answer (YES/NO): NO